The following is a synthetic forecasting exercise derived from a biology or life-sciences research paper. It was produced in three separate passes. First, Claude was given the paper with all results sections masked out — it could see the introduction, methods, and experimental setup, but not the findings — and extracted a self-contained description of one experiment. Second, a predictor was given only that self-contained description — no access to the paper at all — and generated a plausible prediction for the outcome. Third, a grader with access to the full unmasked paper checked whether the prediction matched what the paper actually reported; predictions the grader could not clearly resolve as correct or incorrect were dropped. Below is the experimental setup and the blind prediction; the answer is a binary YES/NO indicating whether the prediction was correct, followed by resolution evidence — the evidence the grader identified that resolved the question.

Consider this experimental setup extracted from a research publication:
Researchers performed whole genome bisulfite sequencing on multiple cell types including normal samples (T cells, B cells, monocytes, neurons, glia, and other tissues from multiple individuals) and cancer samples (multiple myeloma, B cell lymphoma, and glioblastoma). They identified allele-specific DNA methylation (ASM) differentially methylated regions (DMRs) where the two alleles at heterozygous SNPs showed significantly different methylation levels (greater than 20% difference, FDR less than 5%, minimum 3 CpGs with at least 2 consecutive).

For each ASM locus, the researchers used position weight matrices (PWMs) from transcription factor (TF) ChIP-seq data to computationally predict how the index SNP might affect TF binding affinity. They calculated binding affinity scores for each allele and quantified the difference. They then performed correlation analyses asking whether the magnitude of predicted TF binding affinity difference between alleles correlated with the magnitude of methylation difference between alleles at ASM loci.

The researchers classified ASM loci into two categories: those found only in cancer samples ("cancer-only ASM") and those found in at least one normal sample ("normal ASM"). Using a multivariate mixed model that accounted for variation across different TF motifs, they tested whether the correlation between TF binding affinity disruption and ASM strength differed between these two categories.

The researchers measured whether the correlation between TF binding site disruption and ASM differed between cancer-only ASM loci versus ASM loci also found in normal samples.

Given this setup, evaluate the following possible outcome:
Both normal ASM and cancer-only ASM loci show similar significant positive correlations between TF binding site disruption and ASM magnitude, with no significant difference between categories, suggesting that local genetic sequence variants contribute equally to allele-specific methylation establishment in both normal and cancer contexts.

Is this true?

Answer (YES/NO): NO